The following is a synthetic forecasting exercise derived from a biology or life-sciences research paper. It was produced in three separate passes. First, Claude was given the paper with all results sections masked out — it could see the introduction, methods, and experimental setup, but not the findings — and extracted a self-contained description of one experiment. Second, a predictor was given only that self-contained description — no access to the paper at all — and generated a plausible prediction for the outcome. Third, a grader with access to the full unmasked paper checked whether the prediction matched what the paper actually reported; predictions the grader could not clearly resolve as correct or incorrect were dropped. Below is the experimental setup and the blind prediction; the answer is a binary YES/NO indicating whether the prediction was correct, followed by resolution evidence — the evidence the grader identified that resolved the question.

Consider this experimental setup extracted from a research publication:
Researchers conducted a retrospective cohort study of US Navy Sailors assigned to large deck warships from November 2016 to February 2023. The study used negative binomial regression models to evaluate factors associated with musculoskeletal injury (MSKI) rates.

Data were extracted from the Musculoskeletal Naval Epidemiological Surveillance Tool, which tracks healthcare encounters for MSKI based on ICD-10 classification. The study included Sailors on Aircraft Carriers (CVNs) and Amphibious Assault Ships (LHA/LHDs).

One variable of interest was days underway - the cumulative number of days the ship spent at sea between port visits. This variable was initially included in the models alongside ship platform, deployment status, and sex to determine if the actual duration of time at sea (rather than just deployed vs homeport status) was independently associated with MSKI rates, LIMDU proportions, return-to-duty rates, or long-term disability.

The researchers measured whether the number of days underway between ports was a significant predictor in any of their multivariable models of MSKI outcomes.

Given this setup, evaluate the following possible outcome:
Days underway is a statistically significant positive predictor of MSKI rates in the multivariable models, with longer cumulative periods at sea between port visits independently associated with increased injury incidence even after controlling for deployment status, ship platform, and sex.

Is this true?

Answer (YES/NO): NO